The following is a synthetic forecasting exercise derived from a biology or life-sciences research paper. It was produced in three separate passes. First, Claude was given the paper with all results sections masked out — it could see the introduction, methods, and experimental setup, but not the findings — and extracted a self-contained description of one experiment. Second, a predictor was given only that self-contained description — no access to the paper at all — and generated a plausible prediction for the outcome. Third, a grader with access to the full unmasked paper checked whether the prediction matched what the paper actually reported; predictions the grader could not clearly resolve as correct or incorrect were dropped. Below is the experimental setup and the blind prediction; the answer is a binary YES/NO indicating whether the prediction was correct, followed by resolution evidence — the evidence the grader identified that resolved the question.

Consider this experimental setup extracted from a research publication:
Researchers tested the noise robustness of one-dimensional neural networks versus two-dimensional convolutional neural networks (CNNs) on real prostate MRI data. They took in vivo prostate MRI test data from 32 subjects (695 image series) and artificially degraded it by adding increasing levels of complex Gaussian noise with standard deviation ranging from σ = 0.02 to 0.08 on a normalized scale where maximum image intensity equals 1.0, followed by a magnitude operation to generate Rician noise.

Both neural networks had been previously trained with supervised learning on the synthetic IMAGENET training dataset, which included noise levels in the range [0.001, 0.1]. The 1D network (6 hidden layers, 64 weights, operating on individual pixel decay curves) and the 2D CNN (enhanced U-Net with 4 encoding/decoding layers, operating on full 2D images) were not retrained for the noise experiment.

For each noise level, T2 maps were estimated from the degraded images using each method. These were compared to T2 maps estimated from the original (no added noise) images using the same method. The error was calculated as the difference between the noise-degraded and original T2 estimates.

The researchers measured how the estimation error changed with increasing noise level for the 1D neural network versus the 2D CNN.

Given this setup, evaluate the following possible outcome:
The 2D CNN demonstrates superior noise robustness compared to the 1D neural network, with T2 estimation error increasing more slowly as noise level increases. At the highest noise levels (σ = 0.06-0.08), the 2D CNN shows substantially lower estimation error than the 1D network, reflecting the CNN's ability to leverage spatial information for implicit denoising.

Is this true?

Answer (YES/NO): YES